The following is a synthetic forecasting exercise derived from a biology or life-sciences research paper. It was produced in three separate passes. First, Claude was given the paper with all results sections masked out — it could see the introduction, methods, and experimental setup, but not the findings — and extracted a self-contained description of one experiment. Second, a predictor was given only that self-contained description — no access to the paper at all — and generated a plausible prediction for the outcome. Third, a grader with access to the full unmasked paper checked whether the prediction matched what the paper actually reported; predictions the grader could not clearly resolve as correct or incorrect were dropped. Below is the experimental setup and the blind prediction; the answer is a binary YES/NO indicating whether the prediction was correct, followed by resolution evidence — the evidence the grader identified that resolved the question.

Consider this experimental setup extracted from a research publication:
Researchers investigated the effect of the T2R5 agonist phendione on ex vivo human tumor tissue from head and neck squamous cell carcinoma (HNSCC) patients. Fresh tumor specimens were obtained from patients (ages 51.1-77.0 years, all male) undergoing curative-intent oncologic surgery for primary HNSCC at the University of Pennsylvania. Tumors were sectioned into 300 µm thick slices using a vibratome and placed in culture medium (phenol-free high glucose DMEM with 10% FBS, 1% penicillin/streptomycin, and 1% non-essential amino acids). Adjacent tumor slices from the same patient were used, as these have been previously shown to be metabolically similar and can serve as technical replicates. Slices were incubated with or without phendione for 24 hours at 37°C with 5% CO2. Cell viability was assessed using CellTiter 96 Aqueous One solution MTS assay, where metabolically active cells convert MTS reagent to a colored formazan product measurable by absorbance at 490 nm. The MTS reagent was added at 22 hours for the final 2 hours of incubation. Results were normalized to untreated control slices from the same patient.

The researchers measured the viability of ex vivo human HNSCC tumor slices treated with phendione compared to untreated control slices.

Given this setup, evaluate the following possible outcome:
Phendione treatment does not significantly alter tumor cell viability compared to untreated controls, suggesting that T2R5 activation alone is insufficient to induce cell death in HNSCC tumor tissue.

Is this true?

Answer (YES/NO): NO